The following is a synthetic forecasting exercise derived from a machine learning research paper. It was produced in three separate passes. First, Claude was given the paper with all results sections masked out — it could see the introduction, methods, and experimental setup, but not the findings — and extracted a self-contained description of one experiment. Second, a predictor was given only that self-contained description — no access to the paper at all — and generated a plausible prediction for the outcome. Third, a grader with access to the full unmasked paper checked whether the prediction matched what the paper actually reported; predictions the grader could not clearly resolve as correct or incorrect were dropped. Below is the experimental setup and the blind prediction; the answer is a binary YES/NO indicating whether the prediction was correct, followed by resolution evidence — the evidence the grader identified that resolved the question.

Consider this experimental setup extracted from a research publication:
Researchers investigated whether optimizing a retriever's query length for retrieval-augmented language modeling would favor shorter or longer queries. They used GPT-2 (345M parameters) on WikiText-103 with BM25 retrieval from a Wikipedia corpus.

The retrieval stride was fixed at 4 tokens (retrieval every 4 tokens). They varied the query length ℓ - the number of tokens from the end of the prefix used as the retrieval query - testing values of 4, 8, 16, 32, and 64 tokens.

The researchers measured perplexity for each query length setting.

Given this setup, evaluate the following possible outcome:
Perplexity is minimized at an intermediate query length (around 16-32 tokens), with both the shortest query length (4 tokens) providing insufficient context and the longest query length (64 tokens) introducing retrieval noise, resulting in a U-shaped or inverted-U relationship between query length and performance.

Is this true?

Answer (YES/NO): YES